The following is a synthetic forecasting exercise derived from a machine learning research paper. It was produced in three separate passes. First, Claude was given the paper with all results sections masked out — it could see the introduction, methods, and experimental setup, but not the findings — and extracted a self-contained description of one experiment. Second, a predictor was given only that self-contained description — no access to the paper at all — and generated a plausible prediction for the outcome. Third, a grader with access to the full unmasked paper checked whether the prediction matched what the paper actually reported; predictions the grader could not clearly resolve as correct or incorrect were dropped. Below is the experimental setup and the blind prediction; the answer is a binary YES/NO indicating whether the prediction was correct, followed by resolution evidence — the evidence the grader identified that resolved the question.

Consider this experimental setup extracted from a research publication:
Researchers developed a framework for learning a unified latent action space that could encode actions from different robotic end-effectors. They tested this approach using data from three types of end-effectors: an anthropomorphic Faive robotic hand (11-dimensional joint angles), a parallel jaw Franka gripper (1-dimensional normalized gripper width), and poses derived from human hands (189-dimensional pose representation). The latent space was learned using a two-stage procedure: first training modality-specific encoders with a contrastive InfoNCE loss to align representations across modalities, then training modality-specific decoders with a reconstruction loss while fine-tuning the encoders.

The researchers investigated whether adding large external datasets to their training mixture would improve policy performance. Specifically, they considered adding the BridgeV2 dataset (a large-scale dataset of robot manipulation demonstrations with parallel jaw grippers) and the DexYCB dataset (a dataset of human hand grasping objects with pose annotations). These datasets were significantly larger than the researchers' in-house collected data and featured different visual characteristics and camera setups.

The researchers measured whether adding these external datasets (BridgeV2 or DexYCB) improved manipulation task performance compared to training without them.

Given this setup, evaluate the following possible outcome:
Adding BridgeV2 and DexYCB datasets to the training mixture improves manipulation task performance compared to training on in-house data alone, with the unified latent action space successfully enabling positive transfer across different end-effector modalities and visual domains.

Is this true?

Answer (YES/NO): NO